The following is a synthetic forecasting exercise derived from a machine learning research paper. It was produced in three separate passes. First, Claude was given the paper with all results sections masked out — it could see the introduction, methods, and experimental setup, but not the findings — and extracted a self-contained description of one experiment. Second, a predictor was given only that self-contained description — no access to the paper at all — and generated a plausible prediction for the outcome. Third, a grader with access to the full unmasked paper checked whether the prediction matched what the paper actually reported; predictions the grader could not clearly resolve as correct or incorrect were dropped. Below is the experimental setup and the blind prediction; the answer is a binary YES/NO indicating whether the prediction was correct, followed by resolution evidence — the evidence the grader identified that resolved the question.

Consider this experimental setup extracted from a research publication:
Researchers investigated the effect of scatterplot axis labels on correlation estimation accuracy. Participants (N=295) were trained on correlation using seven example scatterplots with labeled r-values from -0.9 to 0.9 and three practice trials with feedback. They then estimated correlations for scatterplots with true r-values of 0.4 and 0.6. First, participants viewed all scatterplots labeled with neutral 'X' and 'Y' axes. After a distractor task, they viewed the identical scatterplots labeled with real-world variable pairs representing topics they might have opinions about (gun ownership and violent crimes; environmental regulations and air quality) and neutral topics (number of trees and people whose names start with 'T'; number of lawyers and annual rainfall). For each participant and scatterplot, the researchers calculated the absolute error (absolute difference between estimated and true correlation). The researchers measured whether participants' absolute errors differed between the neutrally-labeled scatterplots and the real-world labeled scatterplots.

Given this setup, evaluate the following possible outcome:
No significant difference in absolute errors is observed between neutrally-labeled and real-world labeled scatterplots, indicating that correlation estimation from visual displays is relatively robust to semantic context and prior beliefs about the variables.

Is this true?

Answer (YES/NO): NO